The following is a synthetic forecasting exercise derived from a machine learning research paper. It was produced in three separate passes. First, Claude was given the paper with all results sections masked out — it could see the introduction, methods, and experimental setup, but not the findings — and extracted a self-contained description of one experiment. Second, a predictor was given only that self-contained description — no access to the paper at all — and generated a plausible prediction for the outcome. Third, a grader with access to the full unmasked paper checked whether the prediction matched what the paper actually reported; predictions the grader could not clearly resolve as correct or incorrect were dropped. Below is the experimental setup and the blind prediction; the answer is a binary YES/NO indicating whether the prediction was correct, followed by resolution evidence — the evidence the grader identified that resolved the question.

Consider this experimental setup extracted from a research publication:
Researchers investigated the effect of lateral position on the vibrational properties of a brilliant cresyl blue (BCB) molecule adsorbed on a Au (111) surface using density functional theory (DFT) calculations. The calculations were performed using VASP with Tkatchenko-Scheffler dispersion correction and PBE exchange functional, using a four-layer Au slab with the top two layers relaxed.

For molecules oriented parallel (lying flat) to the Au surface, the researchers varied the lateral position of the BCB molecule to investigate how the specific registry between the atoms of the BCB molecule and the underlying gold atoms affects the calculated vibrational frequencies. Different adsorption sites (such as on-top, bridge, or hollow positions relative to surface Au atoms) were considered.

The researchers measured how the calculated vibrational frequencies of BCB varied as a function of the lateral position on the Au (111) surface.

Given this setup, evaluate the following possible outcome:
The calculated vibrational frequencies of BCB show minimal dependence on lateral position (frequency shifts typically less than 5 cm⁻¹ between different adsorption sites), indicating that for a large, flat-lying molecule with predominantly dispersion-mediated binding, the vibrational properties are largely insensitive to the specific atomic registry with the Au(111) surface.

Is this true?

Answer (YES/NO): NO